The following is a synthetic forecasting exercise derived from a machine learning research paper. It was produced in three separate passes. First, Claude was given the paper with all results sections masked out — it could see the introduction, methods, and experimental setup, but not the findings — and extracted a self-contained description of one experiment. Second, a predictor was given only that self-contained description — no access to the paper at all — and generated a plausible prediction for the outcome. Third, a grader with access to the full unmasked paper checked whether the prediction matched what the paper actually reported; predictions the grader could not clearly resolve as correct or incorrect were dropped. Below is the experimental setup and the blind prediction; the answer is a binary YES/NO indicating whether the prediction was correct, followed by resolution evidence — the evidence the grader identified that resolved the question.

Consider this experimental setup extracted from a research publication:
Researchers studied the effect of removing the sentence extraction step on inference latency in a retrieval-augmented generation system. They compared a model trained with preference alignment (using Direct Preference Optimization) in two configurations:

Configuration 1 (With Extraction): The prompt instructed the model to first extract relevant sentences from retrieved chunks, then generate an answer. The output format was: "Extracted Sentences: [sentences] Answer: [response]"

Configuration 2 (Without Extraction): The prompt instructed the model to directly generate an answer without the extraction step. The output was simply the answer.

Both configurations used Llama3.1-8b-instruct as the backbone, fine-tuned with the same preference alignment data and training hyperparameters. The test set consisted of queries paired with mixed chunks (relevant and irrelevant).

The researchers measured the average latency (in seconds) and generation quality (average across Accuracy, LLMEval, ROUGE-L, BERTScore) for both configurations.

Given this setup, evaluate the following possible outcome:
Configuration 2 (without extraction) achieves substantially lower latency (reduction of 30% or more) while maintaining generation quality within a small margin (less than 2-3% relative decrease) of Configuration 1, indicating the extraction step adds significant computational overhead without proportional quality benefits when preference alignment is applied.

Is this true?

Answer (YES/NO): YES